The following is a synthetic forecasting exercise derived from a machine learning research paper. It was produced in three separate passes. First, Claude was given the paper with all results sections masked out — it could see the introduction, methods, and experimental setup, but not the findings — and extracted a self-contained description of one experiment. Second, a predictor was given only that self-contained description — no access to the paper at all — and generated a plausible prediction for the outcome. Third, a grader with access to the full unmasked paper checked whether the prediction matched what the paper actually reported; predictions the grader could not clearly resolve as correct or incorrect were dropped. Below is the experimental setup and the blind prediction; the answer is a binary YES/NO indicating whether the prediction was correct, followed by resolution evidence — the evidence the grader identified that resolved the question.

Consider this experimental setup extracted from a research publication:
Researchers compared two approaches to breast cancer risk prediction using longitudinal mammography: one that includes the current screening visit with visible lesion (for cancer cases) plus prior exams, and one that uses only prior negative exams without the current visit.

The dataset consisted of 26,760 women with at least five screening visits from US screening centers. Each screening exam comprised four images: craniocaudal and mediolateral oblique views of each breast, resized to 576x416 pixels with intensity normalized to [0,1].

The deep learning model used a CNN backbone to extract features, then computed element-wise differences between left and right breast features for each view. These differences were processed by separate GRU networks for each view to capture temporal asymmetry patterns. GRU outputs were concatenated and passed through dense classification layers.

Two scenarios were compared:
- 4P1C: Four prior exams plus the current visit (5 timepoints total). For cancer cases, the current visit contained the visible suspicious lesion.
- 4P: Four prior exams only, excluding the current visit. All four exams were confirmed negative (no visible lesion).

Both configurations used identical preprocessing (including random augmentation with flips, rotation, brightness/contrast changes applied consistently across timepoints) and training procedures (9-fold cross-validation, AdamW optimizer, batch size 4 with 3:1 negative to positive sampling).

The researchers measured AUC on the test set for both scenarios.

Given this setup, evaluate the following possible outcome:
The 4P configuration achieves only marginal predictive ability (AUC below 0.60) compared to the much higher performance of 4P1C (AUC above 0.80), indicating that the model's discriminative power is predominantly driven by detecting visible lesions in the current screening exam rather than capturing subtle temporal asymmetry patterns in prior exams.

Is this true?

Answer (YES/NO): NO